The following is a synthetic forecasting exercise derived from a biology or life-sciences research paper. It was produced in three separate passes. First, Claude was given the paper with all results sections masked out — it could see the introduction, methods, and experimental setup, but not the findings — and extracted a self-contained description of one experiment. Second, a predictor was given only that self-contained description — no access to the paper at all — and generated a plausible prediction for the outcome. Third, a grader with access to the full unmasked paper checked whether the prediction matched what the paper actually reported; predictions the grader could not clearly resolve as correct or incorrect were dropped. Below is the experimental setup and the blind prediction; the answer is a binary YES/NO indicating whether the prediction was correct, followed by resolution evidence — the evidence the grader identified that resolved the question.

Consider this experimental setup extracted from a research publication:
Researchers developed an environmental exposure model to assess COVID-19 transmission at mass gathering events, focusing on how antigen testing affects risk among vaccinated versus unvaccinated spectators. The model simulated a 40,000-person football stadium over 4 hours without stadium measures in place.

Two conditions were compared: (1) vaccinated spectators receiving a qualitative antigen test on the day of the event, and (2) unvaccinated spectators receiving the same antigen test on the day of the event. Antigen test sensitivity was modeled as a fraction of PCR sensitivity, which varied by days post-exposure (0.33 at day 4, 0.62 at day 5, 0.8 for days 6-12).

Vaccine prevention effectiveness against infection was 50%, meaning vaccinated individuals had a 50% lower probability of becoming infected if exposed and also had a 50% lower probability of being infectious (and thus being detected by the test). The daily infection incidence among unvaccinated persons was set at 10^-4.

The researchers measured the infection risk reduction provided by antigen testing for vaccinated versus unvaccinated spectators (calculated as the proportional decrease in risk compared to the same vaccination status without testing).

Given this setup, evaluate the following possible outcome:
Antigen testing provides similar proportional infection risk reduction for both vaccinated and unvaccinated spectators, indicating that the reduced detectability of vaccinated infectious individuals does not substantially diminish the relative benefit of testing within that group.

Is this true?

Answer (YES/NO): YES